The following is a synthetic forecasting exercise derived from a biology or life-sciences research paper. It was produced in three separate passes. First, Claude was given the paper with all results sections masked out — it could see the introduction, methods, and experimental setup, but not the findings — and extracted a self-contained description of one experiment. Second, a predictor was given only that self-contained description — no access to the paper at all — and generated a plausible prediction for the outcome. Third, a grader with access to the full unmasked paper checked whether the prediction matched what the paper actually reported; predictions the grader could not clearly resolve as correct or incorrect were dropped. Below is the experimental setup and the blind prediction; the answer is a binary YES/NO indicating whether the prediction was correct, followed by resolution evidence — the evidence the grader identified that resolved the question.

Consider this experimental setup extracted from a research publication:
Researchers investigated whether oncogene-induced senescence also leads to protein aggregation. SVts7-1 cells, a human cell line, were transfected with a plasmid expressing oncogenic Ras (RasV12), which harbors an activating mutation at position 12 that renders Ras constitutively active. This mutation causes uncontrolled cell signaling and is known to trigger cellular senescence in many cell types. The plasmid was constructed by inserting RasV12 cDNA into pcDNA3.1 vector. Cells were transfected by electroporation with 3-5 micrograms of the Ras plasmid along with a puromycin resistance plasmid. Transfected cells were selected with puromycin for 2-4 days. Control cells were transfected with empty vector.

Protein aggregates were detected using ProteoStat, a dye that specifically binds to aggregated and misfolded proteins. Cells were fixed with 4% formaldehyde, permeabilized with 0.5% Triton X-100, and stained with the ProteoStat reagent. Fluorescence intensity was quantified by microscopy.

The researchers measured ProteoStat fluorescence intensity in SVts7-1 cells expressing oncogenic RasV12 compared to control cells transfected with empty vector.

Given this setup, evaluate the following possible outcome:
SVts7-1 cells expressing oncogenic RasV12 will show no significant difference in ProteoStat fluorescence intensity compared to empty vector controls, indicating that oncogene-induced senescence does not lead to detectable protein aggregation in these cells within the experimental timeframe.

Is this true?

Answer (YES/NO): NO